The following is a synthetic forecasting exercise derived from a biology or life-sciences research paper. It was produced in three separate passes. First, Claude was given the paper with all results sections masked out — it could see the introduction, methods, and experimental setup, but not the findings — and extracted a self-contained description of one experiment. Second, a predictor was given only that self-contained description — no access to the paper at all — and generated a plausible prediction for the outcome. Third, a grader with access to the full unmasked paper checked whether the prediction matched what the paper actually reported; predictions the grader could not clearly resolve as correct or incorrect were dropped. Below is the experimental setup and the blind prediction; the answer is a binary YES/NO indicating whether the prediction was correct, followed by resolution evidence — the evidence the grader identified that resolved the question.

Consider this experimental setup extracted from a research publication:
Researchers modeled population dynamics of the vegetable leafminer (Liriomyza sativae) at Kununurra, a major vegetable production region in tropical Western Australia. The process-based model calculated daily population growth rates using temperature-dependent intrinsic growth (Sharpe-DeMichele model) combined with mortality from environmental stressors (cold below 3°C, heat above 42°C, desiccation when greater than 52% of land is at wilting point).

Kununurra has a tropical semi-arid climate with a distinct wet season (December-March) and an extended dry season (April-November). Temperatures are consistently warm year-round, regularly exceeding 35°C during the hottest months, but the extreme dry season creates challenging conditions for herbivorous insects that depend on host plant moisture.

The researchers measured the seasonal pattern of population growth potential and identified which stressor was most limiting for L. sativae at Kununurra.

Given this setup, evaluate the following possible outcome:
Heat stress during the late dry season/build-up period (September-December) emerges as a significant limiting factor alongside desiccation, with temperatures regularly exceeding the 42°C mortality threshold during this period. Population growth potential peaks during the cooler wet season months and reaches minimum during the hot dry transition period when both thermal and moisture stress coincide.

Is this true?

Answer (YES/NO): NO